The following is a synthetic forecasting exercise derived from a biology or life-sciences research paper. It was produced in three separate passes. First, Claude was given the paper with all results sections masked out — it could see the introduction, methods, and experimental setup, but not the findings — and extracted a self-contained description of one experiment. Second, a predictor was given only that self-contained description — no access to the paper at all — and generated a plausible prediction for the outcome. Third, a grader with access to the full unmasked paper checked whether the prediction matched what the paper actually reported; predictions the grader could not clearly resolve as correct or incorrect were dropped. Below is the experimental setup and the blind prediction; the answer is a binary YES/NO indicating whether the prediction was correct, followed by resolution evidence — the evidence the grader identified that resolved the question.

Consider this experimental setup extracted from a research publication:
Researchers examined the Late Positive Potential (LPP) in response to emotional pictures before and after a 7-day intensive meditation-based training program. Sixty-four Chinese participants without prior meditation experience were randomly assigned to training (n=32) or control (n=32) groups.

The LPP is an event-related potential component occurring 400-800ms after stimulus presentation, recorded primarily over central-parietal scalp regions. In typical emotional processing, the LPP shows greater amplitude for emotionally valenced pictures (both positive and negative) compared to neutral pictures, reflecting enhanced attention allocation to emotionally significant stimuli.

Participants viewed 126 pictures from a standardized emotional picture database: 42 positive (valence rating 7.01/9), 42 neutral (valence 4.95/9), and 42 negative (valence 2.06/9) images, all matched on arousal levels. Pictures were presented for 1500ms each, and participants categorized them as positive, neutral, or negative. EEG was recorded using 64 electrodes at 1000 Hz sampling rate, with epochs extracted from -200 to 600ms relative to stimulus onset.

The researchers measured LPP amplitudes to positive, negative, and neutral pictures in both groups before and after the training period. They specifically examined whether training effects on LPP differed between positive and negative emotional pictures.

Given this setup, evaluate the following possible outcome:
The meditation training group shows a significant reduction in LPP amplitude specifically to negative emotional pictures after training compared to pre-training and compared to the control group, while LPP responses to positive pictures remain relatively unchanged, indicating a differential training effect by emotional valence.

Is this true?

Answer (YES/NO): NO